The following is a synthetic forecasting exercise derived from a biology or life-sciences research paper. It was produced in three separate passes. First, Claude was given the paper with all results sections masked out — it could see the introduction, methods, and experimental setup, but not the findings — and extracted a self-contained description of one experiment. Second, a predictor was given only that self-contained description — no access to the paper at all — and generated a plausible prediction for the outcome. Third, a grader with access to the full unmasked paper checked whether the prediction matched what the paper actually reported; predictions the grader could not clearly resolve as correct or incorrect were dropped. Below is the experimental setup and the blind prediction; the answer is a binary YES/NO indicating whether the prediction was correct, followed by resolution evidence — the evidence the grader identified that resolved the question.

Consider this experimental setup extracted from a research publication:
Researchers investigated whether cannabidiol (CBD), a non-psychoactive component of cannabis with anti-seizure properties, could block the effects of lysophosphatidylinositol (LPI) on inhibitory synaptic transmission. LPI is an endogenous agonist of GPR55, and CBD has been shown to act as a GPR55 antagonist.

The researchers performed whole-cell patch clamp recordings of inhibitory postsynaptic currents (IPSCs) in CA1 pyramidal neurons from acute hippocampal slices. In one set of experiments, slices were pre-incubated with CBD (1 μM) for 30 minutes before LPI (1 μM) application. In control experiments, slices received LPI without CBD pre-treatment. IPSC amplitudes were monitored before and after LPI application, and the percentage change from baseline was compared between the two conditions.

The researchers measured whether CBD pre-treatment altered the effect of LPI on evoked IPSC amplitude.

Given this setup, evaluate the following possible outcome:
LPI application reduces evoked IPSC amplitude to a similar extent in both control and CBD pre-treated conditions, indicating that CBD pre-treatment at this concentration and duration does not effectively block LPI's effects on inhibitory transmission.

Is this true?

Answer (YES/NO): NO